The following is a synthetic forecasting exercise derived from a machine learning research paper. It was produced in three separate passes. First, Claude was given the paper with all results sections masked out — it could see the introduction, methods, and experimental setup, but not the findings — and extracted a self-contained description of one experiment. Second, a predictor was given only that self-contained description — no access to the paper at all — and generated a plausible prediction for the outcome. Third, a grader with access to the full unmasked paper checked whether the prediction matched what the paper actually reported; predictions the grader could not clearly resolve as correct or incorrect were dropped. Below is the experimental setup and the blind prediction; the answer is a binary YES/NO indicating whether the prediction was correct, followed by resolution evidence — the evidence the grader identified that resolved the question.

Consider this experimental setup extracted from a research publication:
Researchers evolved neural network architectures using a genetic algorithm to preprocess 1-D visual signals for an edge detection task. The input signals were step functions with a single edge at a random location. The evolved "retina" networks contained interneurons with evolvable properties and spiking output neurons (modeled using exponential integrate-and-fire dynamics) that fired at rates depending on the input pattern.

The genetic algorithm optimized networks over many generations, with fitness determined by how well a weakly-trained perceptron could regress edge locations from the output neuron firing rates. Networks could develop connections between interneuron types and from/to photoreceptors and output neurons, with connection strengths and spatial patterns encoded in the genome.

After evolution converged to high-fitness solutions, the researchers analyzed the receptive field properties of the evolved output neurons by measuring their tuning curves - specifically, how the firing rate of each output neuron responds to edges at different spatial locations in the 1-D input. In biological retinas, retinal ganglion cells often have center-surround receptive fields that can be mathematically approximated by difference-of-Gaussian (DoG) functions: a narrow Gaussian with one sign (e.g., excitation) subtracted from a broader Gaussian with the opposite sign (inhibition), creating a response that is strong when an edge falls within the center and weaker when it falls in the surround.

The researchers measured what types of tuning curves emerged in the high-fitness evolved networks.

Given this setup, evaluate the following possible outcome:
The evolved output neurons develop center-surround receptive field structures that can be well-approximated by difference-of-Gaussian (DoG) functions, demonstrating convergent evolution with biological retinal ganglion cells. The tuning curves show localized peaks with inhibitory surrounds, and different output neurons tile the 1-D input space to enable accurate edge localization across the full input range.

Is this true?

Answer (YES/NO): NO